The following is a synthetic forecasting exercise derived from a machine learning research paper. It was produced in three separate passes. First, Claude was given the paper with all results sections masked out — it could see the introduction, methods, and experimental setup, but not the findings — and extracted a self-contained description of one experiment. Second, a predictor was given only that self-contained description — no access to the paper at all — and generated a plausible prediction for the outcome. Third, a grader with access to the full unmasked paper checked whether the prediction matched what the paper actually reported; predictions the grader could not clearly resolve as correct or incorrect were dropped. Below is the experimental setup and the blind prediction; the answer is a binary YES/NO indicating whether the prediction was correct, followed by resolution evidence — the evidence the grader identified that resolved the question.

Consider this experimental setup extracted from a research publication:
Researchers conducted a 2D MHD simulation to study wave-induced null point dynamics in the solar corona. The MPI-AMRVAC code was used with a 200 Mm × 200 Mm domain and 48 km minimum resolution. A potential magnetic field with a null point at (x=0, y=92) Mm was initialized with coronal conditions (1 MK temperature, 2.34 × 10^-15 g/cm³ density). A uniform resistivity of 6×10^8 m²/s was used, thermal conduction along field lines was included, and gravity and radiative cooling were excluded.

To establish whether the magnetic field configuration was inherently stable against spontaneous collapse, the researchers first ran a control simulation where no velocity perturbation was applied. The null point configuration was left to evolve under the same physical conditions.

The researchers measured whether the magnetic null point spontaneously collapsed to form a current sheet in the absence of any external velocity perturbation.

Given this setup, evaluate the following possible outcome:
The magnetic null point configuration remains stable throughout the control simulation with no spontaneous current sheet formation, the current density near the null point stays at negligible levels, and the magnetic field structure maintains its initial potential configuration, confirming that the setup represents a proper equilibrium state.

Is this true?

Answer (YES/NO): YES